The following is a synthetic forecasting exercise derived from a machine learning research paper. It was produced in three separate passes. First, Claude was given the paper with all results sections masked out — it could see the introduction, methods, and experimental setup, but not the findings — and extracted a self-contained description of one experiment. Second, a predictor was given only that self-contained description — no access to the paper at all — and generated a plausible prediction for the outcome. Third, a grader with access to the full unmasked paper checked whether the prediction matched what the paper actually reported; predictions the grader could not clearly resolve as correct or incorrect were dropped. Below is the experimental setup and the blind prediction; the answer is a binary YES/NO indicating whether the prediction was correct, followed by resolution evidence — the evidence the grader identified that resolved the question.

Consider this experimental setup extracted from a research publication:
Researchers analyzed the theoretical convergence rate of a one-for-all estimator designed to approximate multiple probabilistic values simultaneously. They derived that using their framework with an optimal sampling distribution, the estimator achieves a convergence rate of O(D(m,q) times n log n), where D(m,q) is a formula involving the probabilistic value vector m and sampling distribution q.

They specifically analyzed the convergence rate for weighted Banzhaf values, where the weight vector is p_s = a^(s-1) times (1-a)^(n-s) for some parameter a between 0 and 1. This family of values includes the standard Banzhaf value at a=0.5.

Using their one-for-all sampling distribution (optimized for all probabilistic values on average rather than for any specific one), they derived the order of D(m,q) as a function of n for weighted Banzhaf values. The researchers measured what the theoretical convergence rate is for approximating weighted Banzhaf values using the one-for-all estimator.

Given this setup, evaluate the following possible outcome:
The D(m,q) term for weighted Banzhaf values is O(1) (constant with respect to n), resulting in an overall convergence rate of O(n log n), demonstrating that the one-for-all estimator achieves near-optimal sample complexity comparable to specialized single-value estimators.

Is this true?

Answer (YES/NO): NO